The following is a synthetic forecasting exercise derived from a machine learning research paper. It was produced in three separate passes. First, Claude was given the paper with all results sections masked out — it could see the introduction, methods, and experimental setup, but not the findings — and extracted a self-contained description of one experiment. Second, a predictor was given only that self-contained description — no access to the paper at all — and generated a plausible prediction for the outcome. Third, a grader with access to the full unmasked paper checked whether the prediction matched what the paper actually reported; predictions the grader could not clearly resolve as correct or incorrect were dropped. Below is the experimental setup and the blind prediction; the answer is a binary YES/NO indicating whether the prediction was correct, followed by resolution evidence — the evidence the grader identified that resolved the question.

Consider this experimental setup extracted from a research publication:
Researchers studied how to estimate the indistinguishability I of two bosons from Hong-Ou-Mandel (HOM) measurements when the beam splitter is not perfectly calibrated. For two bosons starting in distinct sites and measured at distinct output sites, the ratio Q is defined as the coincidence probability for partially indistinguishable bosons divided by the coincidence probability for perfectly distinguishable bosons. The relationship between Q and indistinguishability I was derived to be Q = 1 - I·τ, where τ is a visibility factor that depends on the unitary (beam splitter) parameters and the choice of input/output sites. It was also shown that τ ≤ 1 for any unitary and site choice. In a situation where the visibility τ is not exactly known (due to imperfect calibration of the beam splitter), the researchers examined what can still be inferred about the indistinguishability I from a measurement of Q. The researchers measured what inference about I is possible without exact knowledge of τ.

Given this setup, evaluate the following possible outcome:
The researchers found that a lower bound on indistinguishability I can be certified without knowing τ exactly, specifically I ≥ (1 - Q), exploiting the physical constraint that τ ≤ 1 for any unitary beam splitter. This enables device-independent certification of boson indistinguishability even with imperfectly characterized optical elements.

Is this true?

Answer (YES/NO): YES